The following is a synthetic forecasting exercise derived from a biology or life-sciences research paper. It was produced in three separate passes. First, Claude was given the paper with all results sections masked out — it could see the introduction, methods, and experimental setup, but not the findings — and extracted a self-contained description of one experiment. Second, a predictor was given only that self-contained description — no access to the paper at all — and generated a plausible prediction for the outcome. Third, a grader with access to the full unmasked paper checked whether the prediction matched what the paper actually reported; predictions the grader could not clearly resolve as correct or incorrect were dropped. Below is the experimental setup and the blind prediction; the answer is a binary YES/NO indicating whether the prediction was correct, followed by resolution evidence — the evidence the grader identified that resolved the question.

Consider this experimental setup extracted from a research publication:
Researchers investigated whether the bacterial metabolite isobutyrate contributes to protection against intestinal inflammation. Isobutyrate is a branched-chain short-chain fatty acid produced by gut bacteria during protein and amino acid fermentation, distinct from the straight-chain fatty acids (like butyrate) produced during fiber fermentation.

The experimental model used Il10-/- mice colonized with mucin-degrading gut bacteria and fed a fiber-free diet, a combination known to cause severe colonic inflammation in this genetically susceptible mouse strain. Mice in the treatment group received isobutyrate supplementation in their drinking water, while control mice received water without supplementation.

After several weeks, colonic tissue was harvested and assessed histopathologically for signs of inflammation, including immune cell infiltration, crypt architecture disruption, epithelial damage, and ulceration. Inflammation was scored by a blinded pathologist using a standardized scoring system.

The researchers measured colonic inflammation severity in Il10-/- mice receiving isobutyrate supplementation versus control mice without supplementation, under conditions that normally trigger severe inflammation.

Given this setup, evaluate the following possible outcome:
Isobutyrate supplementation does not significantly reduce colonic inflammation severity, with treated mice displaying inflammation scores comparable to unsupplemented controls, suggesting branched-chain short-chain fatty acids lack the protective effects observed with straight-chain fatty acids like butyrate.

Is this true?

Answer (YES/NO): NO